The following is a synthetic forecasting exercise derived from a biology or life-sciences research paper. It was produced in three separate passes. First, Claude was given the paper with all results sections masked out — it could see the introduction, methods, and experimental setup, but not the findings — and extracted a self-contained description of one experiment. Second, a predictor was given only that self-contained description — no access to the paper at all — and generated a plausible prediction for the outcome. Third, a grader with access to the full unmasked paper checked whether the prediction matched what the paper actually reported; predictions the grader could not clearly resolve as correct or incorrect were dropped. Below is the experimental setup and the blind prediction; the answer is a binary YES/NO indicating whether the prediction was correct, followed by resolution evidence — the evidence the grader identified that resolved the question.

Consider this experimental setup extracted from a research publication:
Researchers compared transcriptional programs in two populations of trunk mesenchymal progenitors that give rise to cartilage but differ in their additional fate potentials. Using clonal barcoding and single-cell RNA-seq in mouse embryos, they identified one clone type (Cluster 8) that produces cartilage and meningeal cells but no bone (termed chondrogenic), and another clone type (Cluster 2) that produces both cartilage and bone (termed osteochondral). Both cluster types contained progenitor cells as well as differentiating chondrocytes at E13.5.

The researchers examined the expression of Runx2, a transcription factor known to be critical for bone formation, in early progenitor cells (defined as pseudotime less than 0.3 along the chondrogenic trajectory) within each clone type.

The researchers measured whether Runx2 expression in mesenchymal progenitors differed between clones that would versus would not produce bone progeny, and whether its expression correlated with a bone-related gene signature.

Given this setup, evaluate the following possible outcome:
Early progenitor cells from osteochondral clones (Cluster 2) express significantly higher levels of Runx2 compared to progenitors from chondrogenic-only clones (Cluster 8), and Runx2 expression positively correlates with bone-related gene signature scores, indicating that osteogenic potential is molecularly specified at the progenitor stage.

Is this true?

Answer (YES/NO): YES